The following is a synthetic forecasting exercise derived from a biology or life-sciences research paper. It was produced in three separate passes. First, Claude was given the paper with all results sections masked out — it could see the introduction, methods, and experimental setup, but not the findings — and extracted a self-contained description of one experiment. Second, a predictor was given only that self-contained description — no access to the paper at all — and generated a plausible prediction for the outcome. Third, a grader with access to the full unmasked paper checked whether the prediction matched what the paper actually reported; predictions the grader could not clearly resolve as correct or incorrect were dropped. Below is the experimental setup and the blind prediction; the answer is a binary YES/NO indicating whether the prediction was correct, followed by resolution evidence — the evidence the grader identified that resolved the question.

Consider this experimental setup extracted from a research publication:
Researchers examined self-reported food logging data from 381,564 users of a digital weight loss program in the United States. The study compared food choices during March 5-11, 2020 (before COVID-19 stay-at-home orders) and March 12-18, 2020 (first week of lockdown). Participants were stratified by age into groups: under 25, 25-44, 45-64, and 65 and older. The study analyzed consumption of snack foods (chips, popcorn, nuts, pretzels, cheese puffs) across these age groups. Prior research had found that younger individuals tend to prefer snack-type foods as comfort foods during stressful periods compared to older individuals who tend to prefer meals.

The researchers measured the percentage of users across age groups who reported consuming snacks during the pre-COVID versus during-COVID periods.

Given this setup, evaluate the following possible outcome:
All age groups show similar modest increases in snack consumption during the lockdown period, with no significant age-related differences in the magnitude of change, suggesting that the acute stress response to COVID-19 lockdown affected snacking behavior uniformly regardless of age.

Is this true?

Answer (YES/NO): NO